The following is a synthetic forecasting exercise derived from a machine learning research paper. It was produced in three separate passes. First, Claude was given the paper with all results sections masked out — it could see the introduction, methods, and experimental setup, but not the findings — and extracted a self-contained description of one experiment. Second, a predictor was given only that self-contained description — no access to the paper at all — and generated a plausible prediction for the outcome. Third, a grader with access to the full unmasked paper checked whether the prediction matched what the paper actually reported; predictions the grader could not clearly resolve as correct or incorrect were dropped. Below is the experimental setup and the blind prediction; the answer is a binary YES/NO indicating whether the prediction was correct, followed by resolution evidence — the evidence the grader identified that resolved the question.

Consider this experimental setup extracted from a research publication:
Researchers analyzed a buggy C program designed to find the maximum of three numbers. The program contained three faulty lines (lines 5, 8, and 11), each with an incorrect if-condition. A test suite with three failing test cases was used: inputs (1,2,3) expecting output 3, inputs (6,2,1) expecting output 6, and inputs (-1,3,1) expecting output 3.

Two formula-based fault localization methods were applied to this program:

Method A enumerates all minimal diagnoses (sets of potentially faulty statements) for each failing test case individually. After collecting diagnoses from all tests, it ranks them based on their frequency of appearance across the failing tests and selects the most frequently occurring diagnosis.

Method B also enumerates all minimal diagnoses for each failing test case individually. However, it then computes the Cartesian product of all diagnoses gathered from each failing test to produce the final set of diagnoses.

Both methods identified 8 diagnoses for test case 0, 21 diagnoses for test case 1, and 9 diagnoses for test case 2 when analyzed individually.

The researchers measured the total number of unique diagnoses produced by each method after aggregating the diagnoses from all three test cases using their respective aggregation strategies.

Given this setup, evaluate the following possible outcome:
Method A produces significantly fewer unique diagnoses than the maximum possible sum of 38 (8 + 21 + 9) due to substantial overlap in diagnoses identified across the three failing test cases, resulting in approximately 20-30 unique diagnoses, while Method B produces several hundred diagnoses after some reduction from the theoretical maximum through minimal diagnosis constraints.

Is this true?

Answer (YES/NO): NO